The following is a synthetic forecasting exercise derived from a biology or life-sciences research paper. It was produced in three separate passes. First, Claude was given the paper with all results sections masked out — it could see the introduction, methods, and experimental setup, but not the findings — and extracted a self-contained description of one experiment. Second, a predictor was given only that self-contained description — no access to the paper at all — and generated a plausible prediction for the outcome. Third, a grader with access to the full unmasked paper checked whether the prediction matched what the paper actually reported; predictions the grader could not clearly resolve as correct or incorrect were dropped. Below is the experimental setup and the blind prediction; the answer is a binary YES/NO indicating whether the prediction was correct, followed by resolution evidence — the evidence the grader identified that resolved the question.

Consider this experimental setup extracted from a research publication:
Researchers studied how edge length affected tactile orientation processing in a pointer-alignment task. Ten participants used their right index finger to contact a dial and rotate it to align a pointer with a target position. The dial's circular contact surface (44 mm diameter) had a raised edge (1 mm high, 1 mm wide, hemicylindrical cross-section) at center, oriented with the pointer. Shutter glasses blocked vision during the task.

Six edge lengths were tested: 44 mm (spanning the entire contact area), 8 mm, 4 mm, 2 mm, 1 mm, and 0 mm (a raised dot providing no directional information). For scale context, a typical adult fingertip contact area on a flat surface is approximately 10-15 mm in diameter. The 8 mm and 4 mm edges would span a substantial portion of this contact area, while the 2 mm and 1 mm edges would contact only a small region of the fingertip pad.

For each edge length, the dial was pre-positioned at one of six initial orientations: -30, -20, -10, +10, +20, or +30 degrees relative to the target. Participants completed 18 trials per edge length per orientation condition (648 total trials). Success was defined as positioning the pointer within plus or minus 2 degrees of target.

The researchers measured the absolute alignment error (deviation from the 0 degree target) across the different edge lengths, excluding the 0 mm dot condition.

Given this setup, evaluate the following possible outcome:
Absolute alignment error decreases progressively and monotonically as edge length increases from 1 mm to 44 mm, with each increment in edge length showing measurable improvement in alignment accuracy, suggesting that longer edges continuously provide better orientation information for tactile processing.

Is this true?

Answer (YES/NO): YES